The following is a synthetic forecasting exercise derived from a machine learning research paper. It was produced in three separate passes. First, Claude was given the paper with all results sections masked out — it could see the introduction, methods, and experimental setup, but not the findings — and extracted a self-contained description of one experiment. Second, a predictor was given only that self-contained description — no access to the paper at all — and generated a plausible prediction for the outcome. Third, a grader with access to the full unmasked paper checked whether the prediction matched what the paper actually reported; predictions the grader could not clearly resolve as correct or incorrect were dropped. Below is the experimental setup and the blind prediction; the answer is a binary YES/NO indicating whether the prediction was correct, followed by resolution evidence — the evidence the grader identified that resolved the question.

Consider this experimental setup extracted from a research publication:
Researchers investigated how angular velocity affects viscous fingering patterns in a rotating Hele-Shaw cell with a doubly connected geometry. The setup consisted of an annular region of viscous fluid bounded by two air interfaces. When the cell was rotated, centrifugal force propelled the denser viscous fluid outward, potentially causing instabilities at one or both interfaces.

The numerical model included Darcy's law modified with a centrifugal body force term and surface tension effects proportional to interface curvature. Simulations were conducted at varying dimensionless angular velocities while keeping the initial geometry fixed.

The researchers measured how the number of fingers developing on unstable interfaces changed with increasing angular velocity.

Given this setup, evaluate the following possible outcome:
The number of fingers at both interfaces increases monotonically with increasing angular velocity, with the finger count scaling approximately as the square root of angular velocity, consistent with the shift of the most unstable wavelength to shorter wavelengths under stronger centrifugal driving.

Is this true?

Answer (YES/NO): NO